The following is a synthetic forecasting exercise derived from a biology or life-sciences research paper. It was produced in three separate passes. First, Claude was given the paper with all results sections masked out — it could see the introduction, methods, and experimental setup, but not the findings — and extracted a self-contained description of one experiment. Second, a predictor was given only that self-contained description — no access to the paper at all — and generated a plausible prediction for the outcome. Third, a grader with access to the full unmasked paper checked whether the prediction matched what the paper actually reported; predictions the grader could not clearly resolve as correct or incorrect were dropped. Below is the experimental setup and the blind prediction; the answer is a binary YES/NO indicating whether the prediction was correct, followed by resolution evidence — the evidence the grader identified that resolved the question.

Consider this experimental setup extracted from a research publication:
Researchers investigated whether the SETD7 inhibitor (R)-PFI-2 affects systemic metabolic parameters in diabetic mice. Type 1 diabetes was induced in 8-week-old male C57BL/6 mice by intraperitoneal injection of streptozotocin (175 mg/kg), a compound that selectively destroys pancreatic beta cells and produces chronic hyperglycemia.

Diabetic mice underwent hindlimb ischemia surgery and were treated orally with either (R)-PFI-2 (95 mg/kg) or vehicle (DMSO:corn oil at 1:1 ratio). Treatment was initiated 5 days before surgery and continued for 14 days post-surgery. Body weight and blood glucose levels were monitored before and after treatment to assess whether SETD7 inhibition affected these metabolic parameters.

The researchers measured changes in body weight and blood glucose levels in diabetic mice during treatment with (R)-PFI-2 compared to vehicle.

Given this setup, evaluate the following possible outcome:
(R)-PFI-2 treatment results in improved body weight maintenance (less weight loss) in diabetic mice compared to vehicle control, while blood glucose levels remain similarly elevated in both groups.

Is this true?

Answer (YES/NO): NO